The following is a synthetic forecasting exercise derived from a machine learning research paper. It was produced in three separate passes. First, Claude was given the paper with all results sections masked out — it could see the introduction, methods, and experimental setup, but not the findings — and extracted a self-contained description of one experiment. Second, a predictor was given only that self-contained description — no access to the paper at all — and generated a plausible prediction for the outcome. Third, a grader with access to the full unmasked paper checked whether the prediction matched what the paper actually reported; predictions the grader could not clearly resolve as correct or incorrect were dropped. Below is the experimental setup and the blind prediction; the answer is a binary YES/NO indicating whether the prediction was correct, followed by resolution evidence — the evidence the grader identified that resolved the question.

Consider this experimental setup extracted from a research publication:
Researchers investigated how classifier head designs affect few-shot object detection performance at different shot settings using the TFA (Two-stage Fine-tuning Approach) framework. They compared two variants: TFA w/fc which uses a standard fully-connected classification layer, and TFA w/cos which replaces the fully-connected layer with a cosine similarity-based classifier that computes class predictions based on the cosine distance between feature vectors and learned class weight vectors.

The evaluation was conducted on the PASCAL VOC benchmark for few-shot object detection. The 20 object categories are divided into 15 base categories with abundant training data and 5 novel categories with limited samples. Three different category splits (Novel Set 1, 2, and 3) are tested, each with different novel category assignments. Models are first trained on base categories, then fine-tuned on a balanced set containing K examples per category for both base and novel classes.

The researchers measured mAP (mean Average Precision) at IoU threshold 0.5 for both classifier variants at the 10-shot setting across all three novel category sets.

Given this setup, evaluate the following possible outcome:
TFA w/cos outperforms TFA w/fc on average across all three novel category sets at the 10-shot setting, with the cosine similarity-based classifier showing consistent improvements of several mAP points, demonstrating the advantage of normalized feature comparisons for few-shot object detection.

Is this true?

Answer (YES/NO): NO